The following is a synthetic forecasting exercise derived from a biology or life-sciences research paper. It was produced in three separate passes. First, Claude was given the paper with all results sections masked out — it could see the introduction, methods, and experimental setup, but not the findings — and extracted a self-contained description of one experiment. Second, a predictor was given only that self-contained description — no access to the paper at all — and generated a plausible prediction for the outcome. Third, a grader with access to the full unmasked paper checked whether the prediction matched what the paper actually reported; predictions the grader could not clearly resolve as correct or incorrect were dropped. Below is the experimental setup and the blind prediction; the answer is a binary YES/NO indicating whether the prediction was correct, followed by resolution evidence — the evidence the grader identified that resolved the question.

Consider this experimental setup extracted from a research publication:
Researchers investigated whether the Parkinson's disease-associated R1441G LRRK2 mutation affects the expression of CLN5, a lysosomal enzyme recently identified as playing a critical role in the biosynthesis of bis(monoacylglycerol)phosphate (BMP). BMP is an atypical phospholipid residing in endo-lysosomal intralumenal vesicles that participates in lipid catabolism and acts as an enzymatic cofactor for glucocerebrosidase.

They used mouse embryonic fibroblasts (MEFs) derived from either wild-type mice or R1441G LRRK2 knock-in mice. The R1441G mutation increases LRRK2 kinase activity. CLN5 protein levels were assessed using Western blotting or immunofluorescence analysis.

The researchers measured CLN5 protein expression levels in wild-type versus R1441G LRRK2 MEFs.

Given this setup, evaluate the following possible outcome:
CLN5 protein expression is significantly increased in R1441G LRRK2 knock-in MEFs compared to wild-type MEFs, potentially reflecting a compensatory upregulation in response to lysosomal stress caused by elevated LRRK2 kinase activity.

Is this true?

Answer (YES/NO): YES